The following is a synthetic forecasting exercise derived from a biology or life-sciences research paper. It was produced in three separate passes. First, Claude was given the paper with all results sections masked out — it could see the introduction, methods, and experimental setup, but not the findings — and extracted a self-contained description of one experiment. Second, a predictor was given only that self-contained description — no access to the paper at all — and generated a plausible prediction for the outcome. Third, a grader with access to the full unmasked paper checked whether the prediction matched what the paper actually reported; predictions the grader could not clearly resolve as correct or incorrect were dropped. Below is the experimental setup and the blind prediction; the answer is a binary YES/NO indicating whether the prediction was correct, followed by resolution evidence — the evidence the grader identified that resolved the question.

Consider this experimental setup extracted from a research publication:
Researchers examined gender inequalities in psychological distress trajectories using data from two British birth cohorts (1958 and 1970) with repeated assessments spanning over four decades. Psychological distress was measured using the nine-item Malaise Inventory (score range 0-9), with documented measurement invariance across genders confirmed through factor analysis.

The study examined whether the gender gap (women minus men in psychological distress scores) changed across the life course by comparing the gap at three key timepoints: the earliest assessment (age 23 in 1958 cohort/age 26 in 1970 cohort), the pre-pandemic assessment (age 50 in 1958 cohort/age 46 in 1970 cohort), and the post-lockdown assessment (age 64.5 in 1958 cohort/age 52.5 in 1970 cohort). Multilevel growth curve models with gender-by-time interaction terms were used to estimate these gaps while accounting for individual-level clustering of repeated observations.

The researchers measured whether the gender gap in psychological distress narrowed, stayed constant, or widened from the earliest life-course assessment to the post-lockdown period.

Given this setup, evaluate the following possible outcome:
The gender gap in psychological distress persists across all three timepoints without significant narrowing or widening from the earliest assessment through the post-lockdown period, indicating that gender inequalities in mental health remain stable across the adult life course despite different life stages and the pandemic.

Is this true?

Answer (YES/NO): NO